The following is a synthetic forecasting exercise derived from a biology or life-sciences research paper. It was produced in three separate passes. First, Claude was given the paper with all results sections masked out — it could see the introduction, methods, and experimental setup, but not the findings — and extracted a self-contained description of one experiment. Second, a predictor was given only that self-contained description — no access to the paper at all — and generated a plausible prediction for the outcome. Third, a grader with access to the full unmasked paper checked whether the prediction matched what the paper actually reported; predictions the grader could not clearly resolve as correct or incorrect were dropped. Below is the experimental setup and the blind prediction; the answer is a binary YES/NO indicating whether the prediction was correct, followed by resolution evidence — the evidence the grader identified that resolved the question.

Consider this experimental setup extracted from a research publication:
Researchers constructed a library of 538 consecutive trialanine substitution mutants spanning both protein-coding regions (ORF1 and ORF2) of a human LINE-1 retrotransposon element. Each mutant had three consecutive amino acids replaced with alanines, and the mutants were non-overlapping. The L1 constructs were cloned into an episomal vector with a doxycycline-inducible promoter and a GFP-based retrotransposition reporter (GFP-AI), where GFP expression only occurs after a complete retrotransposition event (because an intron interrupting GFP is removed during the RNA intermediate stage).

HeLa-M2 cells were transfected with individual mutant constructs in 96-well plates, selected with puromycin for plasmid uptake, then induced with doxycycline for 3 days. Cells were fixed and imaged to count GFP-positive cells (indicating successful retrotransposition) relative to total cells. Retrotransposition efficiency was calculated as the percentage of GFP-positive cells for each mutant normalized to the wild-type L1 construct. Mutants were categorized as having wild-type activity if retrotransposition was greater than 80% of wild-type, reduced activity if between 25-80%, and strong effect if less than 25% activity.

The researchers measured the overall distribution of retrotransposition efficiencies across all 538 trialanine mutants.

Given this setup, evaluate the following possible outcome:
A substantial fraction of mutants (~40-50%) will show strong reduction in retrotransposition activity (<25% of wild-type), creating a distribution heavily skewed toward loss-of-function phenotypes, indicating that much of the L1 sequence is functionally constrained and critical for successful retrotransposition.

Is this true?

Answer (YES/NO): YES